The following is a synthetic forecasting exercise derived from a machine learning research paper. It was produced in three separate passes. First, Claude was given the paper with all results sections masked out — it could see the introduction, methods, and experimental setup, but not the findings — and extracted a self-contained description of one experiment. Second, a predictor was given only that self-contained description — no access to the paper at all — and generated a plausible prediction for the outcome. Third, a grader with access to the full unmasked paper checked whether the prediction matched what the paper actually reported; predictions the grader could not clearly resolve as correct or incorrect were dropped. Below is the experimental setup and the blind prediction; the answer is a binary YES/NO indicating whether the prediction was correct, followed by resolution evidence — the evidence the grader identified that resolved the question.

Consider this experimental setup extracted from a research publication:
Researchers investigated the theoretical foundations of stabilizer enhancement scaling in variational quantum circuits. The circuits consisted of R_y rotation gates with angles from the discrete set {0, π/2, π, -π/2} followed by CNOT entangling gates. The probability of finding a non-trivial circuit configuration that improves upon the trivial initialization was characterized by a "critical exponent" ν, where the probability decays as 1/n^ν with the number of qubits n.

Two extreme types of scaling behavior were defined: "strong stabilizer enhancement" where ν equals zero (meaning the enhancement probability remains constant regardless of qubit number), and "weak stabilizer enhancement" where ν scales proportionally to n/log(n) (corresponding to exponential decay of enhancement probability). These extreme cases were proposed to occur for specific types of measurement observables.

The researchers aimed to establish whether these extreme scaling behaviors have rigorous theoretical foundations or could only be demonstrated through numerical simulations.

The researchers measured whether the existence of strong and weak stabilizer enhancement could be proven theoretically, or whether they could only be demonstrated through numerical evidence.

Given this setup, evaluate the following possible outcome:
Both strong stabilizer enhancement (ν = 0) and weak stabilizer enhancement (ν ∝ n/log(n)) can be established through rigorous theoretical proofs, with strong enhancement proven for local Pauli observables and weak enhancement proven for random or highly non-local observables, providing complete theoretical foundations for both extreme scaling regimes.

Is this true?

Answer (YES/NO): NO